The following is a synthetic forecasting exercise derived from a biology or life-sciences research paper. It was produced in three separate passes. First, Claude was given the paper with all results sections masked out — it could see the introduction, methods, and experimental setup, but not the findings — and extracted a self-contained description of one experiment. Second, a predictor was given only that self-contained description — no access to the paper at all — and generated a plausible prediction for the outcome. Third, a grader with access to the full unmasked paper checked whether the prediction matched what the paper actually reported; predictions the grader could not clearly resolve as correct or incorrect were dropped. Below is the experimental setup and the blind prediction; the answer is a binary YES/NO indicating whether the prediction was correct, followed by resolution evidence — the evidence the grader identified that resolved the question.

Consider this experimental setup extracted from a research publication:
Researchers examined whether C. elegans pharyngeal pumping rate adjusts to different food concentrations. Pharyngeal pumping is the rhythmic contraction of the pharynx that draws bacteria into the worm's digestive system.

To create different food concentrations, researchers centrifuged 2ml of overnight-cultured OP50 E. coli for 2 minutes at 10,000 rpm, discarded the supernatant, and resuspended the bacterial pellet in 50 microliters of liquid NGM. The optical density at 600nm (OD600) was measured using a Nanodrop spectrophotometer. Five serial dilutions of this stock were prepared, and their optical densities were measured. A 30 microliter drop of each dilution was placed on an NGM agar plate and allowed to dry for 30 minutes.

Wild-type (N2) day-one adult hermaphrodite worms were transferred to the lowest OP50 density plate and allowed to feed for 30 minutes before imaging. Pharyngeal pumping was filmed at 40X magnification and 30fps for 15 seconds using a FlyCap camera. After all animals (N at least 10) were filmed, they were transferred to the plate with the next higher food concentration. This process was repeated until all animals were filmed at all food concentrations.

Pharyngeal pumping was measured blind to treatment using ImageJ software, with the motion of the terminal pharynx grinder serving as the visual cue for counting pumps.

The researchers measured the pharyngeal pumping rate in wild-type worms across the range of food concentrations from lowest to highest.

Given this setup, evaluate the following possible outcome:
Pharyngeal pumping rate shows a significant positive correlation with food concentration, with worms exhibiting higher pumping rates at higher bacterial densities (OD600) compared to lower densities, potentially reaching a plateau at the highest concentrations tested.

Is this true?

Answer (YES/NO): NO